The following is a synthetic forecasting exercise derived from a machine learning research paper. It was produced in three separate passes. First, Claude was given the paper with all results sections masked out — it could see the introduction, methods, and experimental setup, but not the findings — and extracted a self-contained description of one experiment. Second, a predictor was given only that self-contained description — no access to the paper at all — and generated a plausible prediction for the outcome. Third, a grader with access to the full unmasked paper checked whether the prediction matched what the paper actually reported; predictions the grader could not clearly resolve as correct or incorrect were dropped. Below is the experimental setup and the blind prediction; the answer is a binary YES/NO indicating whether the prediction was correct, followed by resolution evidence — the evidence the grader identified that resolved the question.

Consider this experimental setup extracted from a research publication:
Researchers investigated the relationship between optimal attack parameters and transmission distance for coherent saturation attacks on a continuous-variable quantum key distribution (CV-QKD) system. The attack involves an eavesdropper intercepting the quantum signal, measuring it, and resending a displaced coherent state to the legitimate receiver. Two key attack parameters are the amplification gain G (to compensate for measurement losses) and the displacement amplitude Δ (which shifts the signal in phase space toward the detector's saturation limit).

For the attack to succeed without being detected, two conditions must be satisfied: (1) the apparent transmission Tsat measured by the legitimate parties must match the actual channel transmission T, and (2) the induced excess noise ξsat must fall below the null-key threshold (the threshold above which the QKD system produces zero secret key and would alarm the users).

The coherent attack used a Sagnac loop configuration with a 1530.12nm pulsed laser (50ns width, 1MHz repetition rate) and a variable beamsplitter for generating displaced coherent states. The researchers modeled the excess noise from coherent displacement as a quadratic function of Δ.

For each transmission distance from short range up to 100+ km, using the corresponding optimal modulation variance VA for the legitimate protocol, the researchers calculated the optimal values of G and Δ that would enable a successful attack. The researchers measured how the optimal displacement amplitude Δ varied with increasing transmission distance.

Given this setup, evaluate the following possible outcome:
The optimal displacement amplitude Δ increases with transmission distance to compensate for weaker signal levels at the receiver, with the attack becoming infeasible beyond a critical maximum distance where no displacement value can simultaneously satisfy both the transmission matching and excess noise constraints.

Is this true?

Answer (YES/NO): NO